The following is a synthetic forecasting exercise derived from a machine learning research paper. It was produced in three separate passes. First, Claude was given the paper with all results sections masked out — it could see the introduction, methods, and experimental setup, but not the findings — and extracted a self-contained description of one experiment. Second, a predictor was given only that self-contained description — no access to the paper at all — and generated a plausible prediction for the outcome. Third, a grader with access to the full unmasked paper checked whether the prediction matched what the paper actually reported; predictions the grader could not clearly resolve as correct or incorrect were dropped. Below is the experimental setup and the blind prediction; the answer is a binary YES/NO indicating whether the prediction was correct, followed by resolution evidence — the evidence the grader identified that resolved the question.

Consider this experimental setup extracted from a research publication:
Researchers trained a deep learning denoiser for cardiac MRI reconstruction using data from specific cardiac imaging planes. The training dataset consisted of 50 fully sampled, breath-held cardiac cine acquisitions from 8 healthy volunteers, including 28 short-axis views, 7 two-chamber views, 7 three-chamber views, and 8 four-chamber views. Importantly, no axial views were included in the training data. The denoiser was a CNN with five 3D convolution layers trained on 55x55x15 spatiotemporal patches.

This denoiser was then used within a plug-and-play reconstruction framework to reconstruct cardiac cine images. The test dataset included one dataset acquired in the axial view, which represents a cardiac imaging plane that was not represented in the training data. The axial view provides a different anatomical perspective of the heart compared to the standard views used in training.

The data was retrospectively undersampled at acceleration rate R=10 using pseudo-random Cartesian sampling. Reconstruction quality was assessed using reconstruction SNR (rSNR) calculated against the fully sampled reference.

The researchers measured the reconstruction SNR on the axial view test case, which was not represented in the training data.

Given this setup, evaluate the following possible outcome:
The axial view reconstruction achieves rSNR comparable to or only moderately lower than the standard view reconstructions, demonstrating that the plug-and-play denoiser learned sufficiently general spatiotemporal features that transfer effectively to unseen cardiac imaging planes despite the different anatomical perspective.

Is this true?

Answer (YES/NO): YES